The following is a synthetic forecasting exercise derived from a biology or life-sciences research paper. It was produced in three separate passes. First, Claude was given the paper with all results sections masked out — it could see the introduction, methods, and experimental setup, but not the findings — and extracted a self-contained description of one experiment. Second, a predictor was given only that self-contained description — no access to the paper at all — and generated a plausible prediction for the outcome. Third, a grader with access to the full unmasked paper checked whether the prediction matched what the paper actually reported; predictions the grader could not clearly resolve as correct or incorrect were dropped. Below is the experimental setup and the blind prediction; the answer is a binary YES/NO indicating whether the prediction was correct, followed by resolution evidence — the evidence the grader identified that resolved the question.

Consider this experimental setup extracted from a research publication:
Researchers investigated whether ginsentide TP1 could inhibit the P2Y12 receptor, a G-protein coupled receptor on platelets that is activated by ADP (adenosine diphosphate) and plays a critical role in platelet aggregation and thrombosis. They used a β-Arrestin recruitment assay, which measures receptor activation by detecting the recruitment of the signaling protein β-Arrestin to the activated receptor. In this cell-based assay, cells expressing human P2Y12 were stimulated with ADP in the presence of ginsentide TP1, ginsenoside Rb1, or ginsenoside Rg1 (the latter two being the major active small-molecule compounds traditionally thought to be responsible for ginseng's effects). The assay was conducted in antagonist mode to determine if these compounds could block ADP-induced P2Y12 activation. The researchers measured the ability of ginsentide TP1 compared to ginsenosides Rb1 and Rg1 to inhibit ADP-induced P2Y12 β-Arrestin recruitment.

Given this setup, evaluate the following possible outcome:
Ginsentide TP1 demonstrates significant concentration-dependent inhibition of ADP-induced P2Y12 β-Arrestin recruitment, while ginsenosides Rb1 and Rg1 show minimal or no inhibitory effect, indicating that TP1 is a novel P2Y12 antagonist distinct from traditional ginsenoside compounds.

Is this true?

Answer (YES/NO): YES